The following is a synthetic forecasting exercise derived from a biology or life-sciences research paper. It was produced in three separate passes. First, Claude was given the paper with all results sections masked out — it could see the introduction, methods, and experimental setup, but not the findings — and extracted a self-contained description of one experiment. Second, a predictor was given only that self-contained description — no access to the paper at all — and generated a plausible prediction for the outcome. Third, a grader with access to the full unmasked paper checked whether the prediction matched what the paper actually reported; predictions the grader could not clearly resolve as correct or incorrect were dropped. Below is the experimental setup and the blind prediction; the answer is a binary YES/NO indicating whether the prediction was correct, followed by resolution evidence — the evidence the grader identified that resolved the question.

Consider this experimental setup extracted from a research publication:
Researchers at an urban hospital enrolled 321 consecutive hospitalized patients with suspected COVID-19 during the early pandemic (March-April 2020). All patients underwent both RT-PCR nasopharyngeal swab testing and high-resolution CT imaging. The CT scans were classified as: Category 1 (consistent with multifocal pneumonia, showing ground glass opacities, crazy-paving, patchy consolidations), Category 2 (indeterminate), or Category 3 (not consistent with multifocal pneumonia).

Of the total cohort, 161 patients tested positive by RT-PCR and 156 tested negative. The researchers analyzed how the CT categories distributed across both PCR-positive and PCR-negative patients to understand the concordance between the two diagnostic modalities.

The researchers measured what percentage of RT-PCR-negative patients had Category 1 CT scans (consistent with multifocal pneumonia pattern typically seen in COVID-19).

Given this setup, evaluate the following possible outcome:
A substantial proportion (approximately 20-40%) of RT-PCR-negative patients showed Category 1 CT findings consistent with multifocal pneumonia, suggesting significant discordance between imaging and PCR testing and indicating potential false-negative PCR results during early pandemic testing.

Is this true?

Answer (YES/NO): YES